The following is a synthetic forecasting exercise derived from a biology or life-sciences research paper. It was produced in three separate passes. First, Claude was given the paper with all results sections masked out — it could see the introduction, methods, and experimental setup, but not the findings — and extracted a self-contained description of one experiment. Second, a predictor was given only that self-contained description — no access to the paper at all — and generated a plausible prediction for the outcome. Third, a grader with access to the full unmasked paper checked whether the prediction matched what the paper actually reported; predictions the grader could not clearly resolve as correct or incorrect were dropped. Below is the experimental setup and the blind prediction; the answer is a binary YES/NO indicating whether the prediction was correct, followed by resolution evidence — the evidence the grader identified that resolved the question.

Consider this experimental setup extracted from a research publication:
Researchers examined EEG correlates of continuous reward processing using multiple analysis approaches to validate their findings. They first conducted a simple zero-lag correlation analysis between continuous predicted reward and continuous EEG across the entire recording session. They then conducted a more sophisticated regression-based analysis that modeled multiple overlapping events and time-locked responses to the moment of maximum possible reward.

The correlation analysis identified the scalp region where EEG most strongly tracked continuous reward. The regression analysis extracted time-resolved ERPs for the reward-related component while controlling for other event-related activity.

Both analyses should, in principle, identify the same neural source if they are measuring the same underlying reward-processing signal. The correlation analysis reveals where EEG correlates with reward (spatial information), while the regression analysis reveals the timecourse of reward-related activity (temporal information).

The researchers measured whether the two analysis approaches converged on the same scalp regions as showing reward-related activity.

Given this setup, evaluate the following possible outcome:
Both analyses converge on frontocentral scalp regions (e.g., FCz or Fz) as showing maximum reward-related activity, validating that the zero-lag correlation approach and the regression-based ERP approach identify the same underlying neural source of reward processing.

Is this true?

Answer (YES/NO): NO